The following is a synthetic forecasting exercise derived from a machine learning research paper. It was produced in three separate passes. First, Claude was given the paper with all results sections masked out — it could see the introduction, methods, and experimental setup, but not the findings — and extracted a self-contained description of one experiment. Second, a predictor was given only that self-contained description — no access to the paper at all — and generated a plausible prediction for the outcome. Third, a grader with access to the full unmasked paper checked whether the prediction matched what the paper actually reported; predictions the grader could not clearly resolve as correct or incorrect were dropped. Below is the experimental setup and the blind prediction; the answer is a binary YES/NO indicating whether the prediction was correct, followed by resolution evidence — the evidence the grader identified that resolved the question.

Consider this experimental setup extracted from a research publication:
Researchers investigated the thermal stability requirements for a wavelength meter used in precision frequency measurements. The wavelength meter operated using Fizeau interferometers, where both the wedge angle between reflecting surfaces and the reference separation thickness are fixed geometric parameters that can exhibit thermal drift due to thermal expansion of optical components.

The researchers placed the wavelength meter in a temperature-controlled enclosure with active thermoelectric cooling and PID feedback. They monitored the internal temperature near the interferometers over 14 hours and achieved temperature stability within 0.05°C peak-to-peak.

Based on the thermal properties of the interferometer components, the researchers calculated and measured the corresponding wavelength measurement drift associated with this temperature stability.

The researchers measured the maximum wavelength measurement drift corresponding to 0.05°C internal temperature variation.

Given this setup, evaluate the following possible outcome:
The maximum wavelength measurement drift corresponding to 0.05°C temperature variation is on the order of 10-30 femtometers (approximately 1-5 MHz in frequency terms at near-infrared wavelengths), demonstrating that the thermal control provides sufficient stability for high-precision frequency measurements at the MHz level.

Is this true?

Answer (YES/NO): NO